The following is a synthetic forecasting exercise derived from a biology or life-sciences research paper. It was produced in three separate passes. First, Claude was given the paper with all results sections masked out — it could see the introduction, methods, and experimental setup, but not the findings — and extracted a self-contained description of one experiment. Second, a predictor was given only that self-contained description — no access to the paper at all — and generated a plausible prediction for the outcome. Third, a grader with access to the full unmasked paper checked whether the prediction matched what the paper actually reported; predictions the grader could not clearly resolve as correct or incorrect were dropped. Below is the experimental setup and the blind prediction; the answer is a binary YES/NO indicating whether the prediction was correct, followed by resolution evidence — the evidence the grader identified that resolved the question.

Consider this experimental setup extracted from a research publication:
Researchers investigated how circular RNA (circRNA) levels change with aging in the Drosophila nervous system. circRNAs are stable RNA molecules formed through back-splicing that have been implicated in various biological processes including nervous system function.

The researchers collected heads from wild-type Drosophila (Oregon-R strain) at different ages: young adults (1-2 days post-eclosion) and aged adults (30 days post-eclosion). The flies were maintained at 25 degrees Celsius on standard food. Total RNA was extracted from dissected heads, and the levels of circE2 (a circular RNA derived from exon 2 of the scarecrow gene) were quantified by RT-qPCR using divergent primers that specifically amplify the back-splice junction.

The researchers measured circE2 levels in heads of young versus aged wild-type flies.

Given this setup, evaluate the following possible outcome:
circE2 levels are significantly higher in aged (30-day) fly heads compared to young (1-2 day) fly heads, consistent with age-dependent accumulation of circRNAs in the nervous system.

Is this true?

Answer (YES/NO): YES